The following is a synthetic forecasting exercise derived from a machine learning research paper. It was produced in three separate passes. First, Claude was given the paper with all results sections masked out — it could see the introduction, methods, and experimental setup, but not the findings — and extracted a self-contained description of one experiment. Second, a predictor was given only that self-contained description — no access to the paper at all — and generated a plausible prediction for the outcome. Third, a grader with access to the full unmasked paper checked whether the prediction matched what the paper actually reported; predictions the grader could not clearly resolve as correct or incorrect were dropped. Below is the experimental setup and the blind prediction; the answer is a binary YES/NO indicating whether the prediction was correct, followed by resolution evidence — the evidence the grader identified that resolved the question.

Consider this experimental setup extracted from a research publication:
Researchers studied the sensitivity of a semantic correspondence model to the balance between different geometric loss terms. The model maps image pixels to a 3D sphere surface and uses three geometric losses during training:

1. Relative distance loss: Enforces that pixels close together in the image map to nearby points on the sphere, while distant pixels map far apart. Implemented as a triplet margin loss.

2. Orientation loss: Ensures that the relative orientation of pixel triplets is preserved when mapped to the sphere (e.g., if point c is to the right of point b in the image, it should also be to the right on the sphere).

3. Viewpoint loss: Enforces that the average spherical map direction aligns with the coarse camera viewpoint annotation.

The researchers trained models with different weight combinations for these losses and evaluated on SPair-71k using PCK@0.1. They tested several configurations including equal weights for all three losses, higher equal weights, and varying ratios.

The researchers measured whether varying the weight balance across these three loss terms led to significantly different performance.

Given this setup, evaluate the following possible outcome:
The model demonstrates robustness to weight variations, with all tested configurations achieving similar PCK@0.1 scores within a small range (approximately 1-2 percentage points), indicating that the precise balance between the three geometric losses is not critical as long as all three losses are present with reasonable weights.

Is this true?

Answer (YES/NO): YES